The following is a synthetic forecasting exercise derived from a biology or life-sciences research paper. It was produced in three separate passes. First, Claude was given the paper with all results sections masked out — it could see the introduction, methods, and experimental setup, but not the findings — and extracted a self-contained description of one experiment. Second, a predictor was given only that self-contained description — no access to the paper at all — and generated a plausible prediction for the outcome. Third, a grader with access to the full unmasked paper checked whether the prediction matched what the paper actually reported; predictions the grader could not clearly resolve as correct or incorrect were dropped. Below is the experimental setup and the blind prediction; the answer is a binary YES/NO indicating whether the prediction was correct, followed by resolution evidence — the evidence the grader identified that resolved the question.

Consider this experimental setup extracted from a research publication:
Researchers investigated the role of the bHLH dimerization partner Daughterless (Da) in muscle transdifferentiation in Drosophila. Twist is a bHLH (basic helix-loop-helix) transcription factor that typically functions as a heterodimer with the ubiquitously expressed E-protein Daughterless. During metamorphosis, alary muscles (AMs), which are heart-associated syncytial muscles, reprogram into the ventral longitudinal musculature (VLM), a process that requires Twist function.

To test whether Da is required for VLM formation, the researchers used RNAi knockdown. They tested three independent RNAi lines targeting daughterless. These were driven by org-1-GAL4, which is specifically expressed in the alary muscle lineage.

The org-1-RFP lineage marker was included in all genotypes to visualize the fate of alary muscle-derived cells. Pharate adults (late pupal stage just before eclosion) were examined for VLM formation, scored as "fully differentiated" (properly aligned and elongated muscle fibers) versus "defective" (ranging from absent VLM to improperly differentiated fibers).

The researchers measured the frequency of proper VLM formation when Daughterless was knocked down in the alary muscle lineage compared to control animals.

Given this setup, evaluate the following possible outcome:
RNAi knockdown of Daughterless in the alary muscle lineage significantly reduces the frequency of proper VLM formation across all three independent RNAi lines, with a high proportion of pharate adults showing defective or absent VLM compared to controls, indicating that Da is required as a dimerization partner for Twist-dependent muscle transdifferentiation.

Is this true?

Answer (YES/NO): NO